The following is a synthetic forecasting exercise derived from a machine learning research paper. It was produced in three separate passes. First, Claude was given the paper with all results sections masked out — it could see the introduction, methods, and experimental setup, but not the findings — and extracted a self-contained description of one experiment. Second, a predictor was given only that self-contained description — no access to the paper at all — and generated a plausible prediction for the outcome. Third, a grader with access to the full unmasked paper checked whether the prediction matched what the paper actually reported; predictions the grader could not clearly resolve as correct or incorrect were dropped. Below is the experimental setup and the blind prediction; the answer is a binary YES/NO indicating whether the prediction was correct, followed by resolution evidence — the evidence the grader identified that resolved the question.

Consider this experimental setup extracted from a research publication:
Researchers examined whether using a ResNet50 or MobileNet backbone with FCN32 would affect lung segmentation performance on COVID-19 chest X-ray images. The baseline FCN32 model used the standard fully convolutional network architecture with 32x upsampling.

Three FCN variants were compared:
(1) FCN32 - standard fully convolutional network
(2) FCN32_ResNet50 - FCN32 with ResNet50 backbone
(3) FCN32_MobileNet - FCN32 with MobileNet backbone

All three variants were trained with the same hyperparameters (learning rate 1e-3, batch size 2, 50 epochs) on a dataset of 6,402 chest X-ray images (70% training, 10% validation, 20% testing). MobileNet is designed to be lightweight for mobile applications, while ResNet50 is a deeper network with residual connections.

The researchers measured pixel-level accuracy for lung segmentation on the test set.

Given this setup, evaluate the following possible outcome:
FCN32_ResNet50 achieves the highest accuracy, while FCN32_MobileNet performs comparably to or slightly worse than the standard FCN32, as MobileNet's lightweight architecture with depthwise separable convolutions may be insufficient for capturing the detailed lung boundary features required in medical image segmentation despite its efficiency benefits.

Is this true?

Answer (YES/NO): YES